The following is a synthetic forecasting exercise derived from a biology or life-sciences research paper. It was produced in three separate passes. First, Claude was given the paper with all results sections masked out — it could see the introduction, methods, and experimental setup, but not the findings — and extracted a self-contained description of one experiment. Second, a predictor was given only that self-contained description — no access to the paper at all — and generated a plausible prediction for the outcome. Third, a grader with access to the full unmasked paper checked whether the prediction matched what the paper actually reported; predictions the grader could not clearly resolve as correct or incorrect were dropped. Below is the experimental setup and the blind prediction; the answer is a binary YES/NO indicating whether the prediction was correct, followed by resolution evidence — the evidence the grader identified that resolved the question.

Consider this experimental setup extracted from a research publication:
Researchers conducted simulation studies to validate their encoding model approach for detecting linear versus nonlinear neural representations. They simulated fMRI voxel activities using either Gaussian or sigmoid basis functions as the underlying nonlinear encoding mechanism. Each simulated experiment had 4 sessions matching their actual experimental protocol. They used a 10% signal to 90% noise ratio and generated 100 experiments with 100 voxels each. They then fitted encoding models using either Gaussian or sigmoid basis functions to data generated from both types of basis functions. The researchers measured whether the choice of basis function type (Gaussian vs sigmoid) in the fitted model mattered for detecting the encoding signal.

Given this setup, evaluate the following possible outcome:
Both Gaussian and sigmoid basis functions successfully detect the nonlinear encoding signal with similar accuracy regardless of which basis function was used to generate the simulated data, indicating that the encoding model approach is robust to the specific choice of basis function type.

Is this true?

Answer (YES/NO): YES